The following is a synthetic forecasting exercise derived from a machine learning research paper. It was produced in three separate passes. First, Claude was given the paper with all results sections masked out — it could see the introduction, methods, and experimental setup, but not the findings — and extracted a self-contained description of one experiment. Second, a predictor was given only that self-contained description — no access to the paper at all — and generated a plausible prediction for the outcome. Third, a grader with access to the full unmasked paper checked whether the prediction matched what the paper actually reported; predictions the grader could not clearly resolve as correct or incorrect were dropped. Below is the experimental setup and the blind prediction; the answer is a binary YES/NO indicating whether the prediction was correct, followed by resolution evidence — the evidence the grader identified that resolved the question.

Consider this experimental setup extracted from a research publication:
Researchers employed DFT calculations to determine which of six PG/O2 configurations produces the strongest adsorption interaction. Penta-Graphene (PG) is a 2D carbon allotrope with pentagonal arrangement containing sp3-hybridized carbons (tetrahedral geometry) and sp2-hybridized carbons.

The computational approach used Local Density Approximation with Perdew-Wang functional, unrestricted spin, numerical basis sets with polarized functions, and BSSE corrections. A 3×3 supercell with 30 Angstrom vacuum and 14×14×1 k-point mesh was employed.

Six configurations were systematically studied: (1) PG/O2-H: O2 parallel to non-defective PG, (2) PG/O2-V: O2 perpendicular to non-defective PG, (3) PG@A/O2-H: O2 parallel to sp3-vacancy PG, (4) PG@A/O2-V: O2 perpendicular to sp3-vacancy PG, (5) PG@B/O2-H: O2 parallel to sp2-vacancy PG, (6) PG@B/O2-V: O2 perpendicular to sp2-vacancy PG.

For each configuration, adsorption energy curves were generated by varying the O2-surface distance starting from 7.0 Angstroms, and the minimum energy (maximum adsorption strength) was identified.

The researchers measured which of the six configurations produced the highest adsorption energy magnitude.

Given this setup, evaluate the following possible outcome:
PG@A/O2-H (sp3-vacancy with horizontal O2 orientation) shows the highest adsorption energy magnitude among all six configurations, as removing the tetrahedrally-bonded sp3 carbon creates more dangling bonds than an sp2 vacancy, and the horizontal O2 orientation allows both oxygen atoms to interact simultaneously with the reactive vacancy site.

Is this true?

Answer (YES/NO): YES